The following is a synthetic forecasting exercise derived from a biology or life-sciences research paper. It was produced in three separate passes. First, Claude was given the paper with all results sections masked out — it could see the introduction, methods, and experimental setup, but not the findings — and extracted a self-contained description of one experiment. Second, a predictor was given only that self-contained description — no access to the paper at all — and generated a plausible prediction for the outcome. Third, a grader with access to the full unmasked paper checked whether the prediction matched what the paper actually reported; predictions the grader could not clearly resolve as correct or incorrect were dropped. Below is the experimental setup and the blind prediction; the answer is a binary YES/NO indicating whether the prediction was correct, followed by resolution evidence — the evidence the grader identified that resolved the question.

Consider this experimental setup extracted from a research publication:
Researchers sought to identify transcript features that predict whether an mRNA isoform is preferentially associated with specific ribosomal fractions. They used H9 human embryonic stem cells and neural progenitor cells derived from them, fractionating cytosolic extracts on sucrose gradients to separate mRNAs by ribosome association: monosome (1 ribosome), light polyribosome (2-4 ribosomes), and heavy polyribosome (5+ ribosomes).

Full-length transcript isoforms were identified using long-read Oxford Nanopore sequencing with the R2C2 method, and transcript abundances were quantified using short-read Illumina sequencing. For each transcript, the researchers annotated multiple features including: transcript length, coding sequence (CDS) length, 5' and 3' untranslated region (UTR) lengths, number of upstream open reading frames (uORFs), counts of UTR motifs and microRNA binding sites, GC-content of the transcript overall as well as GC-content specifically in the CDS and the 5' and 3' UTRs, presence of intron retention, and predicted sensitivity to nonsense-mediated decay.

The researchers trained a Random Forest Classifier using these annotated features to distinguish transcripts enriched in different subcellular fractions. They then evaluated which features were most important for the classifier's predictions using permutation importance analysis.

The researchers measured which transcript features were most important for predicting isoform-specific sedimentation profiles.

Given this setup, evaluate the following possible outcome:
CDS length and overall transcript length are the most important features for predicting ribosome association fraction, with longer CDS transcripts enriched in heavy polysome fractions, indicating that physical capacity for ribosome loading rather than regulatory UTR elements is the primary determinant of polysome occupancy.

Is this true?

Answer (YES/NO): NO